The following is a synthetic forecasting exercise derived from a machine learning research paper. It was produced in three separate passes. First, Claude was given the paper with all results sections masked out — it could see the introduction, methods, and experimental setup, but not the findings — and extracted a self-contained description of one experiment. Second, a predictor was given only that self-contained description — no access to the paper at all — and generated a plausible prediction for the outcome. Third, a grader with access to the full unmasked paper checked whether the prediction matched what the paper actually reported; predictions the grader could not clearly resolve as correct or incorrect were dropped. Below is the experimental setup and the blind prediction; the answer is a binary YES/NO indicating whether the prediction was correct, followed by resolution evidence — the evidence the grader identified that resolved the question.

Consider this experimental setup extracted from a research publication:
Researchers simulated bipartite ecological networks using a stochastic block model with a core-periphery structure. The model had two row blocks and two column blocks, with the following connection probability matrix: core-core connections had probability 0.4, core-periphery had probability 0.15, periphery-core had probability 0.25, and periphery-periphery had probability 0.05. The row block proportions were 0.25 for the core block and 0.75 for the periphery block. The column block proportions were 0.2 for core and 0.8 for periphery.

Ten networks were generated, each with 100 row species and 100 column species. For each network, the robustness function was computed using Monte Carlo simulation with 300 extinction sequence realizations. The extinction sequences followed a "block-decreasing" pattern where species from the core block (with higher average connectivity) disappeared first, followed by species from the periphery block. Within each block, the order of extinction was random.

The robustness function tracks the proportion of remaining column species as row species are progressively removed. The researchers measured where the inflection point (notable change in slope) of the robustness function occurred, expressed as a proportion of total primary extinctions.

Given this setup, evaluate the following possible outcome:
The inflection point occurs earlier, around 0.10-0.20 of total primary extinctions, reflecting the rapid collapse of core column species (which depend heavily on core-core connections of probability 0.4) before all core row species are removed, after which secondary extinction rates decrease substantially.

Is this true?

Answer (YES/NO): NO